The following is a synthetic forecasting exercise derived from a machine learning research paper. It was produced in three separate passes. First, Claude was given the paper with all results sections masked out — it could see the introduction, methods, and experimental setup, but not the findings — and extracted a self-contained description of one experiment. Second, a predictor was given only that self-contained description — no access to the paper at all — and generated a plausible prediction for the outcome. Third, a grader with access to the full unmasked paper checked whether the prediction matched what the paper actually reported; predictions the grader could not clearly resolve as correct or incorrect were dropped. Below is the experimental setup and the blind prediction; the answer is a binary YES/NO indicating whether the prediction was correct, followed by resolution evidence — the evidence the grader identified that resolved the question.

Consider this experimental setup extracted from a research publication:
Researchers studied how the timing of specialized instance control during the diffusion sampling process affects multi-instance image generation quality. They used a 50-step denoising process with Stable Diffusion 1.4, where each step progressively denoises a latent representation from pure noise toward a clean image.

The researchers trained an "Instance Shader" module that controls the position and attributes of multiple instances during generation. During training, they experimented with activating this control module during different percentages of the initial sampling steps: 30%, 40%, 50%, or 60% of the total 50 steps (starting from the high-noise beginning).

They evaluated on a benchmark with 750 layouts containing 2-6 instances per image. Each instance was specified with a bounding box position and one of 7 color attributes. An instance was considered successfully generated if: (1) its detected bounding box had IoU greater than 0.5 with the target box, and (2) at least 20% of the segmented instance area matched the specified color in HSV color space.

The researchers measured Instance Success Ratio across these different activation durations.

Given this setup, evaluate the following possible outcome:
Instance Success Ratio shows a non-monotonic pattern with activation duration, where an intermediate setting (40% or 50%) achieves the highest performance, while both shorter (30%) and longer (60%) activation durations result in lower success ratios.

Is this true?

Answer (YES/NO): NO